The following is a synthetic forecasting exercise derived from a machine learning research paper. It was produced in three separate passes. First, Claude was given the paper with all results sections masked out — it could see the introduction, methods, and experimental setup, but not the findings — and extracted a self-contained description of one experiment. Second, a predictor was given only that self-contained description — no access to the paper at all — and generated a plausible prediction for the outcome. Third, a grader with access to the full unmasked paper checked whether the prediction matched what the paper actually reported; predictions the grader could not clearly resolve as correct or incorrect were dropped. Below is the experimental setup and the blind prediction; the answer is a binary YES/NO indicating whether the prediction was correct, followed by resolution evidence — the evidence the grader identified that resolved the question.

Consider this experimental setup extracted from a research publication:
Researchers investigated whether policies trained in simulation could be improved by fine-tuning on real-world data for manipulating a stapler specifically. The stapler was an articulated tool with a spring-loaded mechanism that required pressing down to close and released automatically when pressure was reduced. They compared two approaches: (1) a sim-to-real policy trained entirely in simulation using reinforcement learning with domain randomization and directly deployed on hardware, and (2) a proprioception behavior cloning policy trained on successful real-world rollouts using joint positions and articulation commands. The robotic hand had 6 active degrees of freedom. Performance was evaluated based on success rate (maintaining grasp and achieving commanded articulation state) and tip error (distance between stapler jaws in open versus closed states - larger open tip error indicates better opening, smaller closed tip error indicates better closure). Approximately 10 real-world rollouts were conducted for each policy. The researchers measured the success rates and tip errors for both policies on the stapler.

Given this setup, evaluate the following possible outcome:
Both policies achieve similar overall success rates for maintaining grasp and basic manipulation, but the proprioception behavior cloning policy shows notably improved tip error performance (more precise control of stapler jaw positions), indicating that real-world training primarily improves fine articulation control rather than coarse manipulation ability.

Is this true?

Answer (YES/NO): NO